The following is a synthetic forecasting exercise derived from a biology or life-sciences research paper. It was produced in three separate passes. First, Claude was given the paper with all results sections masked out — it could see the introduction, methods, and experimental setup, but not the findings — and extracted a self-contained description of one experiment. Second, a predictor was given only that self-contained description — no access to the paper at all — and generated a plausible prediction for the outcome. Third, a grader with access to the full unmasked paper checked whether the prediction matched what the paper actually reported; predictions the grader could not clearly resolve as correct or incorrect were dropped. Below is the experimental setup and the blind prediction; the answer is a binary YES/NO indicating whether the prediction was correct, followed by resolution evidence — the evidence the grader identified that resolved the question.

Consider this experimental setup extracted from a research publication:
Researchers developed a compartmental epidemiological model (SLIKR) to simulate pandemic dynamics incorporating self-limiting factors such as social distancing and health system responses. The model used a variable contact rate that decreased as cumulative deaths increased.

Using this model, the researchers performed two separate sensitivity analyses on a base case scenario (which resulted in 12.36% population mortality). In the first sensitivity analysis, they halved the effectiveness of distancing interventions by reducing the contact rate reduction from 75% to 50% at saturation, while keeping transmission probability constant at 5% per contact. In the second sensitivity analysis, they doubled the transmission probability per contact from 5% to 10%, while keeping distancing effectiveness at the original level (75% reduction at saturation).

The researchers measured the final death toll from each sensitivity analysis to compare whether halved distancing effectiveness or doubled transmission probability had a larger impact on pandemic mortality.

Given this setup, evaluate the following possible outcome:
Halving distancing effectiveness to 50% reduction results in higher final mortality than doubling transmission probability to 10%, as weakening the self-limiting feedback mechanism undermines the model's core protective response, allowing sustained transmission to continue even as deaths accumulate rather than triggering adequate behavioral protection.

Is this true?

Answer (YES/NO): NO